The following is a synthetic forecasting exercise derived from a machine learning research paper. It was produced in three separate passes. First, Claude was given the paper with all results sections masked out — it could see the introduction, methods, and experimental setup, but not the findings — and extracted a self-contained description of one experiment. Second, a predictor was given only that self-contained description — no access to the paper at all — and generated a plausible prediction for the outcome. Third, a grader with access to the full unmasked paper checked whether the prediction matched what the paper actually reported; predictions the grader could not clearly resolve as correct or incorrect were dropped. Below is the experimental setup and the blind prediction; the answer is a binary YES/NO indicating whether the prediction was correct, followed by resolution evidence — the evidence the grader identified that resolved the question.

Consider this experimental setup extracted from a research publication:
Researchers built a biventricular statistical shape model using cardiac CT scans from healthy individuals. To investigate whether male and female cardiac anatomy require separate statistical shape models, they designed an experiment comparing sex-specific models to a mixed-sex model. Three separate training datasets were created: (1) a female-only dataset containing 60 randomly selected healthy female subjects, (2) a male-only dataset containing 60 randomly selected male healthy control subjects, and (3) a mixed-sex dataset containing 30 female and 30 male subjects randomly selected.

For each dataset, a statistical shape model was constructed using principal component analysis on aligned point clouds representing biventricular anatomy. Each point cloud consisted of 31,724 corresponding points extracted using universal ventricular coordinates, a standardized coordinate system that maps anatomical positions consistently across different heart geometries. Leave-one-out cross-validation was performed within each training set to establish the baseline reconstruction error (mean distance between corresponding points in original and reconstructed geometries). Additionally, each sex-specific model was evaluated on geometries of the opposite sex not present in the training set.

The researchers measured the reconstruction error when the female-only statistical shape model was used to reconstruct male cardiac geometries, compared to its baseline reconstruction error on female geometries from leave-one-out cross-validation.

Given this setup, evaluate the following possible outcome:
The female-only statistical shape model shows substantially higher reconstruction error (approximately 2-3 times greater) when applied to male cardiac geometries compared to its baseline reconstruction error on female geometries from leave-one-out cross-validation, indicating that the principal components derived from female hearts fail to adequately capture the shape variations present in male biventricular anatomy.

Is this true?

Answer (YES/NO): NO